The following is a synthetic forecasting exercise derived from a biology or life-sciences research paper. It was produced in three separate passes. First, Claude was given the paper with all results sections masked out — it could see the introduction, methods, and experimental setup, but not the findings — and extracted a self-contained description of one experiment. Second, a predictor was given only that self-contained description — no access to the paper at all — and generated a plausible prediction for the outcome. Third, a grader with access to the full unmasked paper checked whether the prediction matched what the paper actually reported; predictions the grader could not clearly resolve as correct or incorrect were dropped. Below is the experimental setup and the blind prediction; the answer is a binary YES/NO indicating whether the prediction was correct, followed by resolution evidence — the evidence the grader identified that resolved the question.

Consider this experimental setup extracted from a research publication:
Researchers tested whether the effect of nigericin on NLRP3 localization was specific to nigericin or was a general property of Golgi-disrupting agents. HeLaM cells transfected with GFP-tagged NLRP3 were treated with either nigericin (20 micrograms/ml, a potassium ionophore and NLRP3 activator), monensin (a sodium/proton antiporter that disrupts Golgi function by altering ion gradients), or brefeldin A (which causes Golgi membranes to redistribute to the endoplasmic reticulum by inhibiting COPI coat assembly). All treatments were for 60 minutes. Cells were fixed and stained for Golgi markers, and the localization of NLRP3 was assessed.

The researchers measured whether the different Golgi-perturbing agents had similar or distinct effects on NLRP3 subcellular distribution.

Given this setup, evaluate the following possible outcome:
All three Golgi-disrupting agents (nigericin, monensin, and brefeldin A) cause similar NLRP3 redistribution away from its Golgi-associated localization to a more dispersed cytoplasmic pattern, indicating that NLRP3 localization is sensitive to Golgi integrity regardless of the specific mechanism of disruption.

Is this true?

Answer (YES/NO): NO